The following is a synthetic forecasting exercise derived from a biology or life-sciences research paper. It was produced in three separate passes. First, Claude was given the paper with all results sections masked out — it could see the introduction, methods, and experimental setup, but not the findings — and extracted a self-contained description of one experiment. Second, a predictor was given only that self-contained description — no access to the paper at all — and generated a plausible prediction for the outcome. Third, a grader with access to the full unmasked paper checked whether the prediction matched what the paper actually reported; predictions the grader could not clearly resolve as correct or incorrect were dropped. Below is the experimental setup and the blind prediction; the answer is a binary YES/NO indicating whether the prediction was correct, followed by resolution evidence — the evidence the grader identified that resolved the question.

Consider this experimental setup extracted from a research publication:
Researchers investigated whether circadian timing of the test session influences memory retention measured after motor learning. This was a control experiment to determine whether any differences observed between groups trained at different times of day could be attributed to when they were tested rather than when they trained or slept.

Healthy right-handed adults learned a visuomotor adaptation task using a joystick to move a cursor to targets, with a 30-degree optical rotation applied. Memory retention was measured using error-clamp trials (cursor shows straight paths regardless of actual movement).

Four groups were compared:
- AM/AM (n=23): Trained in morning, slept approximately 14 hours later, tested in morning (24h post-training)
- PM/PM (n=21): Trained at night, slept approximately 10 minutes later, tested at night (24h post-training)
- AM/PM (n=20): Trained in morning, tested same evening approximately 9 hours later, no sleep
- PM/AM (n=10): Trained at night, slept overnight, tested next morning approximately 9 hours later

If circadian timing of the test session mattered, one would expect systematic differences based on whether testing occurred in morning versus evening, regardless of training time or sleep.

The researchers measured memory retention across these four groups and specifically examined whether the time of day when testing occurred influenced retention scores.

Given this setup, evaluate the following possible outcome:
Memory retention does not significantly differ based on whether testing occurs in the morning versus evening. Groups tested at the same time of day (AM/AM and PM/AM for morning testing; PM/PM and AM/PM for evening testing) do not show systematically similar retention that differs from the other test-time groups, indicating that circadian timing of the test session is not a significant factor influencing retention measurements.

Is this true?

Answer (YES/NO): YES